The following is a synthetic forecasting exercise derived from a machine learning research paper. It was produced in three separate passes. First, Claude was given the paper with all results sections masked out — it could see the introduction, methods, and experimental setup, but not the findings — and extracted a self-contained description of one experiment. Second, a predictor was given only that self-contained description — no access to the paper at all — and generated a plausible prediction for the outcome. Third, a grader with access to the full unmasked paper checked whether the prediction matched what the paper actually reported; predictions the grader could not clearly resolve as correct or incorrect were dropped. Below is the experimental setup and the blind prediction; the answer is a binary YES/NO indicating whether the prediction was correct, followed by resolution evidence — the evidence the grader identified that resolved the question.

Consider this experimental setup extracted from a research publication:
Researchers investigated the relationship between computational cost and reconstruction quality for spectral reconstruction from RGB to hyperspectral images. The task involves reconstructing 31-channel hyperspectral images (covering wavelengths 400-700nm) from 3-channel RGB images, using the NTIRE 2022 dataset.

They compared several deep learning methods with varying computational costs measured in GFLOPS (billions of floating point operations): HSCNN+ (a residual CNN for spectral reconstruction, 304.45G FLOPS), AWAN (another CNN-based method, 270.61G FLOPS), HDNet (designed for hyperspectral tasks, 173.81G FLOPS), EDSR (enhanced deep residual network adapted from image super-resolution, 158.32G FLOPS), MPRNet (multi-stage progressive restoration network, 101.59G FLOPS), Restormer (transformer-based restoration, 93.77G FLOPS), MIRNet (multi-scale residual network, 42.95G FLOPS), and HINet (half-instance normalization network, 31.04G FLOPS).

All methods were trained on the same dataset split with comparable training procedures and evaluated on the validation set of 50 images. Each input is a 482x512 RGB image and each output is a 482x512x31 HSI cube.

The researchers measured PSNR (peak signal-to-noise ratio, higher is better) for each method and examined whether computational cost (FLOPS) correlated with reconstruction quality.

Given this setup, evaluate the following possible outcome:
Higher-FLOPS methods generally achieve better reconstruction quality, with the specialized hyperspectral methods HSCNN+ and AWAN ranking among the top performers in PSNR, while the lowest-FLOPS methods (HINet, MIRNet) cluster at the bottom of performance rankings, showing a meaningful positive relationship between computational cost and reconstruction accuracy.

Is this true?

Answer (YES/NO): NO